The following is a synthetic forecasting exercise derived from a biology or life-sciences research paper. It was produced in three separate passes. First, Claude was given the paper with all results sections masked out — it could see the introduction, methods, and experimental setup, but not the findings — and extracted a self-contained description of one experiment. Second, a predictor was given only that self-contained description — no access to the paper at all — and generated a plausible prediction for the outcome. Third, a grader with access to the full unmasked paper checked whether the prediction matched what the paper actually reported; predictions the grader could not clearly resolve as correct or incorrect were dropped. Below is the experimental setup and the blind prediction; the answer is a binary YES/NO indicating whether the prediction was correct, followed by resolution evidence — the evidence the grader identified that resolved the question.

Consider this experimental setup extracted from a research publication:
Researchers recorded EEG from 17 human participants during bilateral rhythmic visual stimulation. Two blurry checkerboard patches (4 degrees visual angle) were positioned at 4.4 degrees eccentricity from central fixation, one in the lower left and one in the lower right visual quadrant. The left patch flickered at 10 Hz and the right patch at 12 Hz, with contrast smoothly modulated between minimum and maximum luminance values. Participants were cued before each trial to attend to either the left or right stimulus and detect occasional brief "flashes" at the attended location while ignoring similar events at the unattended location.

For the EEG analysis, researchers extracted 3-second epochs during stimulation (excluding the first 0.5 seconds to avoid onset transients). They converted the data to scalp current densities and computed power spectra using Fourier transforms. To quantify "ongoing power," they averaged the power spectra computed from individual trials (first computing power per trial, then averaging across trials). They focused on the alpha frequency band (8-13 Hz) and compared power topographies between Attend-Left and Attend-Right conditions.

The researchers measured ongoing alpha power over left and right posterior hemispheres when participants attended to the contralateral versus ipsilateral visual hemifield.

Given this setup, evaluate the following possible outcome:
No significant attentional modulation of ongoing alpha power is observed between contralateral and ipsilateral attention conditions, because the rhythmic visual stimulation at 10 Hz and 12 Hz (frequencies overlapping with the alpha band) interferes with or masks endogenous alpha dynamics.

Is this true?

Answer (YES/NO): NO